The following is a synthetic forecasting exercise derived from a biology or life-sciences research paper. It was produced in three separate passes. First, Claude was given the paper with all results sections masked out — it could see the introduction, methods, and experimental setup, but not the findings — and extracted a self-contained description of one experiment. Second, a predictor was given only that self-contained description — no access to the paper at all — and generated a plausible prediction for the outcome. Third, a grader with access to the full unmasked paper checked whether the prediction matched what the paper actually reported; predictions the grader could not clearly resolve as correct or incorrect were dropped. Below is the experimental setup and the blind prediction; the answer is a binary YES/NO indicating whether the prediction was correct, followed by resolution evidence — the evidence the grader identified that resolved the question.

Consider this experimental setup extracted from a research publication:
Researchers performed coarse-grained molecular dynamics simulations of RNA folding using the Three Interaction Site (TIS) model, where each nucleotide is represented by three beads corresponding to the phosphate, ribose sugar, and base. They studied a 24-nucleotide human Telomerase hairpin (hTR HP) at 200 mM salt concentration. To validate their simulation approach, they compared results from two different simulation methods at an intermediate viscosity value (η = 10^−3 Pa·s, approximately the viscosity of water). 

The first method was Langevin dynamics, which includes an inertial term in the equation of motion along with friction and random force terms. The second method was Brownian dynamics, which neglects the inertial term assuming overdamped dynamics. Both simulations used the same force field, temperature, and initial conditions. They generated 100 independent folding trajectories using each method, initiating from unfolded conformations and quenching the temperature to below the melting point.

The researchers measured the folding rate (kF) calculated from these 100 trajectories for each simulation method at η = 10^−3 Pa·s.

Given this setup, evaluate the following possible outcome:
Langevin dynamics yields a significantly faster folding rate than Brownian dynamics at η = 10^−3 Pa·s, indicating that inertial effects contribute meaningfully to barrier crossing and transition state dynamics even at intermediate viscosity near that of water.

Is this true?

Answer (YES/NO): NO